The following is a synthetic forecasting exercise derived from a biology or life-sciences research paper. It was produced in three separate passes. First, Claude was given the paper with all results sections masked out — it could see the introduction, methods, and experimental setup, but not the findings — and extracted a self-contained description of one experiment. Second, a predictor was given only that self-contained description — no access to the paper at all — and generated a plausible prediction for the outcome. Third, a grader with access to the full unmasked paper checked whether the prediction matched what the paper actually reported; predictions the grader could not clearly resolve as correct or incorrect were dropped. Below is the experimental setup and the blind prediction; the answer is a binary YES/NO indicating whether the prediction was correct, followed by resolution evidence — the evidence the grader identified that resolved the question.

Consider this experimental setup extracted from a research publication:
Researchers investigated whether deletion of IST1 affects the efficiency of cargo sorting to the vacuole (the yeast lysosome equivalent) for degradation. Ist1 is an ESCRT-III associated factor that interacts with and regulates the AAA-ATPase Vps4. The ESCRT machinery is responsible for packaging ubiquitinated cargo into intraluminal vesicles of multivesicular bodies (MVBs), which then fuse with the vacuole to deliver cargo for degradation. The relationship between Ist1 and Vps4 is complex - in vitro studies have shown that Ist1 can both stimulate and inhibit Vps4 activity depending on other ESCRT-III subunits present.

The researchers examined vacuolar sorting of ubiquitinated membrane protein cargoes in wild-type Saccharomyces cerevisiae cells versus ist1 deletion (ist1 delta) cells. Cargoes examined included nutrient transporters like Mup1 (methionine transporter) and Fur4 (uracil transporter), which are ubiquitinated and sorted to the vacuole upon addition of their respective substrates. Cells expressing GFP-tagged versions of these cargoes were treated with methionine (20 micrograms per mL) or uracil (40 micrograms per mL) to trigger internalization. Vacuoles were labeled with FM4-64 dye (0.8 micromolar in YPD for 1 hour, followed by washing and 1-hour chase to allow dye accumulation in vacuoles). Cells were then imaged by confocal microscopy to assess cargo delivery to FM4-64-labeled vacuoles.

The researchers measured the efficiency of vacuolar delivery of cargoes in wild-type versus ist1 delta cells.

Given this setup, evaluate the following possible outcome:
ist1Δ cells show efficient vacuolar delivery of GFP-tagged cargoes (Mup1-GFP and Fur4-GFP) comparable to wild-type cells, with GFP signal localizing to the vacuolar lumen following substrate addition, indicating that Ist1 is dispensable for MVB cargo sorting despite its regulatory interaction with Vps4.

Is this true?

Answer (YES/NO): NO